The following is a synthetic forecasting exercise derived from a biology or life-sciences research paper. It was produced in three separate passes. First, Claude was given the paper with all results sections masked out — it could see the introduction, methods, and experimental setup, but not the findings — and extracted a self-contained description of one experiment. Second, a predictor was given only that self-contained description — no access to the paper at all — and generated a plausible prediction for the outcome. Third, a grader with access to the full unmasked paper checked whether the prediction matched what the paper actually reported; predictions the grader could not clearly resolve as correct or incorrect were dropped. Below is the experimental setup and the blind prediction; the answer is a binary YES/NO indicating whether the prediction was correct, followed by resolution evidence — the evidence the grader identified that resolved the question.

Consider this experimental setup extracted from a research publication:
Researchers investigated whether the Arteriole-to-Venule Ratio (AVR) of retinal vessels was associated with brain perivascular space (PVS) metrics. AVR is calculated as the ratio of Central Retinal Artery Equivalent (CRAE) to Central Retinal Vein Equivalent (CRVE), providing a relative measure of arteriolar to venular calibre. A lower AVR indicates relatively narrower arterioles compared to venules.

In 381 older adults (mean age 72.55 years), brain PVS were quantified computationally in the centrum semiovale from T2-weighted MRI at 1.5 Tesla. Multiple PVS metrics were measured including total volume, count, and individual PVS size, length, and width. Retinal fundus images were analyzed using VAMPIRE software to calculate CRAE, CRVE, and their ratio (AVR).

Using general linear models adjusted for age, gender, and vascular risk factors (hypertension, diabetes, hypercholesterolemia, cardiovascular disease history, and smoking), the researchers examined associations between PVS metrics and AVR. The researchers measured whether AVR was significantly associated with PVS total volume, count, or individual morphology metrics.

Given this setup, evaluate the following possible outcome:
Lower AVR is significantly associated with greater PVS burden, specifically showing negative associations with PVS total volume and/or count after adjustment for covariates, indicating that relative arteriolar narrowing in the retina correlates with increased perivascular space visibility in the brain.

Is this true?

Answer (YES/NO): NO